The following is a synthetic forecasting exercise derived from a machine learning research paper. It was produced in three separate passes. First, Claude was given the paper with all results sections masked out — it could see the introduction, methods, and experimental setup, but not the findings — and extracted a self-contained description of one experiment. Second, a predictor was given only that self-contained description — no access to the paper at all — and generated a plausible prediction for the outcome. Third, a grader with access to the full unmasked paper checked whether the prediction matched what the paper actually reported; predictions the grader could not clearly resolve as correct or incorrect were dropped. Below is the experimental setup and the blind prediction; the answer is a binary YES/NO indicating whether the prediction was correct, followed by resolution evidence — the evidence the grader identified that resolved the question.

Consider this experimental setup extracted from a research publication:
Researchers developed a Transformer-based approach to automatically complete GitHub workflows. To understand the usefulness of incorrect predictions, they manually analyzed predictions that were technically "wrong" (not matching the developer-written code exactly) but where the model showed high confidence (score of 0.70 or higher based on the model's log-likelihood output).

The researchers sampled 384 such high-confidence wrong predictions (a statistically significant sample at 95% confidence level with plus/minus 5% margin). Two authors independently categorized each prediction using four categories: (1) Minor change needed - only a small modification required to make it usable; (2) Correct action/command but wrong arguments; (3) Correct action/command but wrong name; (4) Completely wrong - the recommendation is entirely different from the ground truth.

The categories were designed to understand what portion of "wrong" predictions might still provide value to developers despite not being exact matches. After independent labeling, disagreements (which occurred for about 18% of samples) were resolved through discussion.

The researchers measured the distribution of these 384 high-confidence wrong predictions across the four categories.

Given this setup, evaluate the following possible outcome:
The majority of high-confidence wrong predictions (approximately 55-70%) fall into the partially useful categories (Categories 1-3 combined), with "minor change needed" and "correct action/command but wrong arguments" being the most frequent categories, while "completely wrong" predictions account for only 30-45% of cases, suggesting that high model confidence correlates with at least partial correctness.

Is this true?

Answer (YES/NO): YES